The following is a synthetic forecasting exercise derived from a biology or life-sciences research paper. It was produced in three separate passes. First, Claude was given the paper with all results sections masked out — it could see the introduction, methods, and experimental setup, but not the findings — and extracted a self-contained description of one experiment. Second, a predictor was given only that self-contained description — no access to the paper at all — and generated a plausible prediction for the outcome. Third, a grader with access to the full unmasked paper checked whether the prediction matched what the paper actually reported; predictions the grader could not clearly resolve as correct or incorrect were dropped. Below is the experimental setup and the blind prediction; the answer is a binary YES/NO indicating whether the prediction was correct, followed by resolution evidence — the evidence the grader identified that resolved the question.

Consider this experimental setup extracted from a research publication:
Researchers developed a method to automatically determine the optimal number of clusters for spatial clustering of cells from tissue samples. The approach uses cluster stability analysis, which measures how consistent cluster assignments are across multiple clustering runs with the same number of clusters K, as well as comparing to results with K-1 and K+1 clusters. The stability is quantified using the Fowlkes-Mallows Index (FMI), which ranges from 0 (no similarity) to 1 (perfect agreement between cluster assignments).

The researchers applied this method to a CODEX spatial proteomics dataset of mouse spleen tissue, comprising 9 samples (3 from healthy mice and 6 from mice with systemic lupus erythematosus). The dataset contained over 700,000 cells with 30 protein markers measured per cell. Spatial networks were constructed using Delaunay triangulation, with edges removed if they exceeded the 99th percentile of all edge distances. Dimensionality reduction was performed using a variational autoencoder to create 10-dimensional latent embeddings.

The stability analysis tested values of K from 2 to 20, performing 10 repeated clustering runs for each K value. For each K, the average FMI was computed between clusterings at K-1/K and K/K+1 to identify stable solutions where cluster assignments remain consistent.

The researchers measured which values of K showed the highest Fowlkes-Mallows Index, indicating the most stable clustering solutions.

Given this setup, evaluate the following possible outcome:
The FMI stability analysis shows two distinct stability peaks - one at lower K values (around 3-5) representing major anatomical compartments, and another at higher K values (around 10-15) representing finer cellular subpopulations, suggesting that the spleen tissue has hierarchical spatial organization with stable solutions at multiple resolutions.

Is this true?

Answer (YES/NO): YES